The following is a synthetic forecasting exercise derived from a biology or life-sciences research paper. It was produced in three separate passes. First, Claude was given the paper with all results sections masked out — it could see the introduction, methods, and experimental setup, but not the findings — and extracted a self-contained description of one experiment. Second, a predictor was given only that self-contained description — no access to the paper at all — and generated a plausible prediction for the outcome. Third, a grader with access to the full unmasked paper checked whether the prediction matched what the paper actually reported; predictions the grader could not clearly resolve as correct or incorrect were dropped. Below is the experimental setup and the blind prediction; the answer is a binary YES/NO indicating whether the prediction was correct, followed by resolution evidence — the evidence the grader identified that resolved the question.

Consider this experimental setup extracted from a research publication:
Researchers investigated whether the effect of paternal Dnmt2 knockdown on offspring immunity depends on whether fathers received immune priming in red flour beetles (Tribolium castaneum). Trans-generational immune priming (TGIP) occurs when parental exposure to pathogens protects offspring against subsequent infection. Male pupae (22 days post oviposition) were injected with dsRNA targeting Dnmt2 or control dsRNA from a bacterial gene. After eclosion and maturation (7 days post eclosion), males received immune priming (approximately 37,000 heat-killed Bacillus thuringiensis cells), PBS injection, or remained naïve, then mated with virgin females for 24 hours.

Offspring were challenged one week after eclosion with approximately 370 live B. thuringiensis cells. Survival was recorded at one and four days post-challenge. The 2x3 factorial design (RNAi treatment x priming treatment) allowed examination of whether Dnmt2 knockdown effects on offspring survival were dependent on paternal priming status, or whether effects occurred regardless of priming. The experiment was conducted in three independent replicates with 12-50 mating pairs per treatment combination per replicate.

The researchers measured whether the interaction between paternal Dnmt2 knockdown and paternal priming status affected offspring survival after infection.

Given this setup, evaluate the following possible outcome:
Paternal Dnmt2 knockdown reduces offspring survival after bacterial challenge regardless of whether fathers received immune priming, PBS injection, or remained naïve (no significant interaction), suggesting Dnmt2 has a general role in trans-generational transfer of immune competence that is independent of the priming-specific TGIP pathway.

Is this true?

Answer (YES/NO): YES